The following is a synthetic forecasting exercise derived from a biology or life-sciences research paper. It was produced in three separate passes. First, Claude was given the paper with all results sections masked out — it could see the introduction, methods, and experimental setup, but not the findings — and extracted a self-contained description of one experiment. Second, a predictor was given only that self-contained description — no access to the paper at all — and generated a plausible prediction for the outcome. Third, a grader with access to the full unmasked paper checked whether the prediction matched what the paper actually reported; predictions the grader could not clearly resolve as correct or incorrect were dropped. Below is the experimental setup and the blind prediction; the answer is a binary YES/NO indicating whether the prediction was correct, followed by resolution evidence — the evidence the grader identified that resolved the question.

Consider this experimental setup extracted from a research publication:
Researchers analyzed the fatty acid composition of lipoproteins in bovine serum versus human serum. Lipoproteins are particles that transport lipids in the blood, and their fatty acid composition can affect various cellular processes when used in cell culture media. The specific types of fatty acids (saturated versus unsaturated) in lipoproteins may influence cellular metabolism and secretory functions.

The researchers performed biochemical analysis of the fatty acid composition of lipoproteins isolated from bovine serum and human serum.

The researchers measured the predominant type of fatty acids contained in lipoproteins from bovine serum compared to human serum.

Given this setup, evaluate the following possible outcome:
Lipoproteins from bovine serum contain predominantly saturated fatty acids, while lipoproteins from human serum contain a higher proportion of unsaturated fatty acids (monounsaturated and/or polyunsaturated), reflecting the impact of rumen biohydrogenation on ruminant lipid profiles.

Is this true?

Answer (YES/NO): YES